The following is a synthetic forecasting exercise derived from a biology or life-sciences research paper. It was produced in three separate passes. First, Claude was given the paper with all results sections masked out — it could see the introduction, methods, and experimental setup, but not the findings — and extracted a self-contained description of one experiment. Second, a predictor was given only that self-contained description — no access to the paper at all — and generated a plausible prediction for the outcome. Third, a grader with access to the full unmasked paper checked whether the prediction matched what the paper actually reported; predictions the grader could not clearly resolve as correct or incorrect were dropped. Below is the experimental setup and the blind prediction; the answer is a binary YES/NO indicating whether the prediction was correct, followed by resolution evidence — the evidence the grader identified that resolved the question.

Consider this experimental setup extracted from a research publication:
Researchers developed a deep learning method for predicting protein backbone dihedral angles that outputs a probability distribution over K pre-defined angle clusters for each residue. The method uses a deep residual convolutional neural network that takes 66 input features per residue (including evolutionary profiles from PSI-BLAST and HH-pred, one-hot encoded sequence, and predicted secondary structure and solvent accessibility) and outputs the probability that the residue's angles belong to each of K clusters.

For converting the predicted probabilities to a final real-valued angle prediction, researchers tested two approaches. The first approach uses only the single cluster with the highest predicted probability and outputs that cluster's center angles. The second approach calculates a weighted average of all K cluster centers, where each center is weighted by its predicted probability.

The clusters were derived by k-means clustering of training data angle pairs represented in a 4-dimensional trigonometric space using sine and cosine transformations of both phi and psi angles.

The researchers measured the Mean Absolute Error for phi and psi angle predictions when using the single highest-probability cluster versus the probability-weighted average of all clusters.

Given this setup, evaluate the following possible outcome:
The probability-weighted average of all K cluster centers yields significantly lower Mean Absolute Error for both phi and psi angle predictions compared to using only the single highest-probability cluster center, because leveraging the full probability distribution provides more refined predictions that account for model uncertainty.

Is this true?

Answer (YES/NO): YES